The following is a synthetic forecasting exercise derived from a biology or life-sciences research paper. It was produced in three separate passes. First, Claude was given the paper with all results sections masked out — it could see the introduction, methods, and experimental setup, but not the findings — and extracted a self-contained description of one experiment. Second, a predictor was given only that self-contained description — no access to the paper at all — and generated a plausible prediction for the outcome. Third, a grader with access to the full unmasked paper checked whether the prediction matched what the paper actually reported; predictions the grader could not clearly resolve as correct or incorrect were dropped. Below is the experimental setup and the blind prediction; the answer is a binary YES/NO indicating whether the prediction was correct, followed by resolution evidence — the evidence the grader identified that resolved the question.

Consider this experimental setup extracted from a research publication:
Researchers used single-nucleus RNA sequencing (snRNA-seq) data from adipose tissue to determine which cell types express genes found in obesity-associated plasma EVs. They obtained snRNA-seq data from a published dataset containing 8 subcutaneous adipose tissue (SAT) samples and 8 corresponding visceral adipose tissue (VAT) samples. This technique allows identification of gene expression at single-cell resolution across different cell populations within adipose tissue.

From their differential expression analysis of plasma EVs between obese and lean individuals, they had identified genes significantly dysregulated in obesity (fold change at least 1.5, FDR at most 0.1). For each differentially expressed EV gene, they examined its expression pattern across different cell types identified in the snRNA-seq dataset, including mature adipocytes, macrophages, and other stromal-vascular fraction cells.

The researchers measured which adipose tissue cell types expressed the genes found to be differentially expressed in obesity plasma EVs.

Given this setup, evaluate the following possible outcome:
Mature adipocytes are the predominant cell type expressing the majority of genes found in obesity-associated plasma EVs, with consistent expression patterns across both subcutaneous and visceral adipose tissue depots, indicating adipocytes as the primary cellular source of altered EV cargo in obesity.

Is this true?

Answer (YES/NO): NO